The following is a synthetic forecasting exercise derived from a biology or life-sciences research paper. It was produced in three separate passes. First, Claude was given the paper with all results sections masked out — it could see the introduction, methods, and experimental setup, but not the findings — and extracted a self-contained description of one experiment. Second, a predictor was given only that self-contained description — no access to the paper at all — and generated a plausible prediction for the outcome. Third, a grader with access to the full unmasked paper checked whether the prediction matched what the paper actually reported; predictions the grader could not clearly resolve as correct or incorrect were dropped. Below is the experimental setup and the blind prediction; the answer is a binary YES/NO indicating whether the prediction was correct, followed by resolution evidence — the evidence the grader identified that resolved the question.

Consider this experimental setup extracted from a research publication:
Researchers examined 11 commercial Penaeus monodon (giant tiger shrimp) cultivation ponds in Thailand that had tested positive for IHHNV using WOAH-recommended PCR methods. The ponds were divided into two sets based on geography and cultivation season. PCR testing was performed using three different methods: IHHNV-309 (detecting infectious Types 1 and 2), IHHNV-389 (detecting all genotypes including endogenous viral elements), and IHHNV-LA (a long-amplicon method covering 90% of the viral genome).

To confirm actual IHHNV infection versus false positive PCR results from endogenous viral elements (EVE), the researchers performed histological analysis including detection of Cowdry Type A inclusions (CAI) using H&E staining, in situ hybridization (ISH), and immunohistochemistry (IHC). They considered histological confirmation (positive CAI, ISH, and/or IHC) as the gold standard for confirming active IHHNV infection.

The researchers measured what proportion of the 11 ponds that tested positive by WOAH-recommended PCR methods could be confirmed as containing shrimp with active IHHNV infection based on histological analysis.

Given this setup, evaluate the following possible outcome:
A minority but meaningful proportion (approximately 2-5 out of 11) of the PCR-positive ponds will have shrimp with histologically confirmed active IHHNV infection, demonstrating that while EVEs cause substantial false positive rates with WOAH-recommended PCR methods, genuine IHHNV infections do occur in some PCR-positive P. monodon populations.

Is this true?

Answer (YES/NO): YES